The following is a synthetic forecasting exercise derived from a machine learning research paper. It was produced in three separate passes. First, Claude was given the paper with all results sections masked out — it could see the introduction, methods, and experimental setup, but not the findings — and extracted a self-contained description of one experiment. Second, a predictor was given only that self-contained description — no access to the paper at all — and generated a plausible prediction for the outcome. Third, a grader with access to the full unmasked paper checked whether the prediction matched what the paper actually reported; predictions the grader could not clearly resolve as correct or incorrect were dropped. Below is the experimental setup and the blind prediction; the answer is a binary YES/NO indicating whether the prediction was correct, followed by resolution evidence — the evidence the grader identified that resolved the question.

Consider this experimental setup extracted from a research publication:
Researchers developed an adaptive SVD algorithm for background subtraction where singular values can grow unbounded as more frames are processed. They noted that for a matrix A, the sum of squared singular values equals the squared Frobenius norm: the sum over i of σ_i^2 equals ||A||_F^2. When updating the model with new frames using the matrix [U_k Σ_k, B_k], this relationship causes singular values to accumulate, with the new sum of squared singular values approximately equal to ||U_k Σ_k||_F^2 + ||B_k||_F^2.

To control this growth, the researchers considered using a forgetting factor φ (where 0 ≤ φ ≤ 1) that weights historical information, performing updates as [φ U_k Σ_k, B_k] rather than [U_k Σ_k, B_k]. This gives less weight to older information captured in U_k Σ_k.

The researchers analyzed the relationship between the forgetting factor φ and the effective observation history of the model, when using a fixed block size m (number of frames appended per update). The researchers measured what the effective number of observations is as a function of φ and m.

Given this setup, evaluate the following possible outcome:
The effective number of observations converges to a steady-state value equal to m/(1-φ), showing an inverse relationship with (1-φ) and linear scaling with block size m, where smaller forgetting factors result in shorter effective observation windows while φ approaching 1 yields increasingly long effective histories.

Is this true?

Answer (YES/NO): YES